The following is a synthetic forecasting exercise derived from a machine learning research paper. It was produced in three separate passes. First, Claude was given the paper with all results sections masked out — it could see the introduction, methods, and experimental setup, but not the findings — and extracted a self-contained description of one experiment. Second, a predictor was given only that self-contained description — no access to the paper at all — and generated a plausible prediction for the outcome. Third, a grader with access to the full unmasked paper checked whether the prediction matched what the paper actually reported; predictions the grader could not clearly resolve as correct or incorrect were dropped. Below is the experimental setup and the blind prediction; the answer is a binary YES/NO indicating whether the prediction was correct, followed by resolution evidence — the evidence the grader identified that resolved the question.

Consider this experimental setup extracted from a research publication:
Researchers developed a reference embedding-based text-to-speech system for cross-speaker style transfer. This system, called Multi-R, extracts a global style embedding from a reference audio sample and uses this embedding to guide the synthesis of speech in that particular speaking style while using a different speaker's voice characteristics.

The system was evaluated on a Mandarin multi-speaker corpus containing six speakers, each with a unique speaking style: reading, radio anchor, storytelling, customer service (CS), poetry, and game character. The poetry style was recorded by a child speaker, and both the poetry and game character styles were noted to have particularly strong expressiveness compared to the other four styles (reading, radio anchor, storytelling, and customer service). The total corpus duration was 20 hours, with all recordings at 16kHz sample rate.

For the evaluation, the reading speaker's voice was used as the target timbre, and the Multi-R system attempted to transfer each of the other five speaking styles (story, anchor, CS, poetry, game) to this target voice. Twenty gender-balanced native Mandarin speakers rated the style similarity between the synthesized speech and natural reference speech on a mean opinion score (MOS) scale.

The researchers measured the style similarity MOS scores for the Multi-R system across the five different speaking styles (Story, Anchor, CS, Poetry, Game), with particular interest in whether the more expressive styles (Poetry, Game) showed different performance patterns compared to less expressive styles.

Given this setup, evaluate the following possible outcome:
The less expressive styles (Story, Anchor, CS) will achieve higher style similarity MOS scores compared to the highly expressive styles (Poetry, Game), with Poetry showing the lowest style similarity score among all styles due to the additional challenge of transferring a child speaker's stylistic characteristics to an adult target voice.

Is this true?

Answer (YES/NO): NO